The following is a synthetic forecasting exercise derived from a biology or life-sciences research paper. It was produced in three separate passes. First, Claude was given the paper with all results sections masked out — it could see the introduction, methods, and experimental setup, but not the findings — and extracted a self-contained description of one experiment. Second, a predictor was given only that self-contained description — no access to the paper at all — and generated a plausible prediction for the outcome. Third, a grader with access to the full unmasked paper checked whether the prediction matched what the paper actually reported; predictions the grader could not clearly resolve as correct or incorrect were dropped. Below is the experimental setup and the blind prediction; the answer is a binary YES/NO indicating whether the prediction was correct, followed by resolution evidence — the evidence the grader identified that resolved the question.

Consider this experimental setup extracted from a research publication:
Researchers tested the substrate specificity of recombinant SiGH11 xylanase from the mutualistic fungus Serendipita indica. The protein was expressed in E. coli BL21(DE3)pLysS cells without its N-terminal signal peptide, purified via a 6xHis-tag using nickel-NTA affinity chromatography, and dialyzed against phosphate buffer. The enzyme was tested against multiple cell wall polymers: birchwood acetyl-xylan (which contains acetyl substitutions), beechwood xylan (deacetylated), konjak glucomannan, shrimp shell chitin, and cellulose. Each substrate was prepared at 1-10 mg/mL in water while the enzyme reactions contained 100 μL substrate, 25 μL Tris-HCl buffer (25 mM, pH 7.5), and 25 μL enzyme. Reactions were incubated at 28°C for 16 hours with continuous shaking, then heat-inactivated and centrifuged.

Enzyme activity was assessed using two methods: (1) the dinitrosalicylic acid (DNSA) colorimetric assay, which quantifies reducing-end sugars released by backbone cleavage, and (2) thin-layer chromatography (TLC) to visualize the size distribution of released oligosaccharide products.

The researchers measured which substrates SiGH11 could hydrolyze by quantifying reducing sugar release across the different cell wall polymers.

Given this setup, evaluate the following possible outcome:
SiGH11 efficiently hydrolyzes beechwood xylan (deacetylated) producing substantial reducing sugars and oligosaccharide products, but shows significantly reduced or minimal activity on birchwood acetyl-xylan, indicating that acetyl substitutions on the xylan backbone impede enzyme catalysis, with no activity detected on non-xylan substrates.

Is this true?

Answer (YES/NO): NO